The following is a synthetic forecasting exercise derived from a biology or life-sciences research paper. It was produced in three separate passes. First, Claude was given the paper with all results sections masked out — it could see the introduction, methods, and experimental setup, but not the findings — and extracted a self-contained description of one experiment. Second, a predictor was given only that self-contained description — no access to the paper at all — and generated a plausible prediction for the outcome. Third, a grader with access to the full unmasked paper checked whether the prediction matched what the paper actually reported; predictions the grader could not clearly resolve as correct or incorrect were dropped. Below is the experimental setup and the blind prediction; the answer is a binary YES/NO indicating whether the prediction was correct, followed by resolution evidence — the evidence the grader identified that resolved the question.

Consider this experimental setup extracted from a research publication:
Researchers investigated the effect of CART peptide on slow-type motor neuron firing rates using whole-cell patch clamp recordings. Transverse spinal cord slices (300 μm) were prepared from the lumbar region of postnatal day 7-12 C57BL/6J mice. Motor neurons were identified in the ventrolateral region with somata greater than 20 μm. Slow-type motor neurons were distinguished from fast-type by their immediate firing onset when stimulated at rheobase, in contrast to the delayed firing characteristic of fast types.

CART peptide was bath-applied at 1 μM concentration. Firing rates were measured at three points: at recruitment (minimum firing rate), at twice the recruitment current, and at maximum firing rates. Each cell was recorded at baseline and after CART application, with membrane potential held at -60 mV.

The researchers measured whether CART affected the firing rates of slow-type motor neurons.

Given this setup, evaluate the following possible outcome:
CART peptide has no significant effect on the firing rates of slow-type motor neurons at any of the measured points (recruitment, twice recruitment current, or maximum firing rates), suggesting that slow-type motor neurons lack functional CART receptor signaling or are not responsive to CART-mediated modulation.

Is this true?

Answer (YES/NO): YES